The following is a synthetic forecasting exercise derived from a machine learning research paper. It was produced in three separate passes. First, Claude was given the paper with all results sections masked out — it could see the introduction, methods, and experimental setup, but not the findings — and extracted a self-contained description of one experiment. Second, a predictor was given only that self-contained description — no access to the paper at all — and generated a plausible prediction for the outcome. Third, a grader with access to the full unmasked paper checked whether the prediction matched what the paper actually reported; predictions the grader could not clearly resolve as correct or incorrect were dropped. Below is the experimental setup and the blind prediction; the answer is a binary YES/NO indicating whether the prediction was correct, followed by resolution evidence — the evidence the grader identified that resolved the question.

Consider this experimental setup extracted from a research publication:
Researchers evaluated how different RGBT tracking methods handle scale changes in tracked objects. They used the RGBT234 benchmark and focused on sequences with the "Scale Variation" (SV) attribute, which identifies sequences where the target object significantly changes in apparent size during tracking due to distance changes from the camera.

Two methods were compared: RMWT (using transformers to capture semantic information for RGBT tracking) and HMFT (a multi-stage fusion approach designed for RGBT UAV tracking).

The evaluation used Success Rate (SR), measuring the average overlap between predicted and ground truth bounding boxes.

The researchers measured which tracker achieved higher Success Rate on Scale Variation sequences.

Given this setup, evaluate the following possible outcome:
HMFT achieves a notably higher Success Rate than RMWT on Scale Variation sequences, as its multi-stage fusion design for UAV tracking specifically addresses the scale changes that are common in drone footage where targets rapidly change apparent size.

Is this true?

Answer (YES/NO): NO